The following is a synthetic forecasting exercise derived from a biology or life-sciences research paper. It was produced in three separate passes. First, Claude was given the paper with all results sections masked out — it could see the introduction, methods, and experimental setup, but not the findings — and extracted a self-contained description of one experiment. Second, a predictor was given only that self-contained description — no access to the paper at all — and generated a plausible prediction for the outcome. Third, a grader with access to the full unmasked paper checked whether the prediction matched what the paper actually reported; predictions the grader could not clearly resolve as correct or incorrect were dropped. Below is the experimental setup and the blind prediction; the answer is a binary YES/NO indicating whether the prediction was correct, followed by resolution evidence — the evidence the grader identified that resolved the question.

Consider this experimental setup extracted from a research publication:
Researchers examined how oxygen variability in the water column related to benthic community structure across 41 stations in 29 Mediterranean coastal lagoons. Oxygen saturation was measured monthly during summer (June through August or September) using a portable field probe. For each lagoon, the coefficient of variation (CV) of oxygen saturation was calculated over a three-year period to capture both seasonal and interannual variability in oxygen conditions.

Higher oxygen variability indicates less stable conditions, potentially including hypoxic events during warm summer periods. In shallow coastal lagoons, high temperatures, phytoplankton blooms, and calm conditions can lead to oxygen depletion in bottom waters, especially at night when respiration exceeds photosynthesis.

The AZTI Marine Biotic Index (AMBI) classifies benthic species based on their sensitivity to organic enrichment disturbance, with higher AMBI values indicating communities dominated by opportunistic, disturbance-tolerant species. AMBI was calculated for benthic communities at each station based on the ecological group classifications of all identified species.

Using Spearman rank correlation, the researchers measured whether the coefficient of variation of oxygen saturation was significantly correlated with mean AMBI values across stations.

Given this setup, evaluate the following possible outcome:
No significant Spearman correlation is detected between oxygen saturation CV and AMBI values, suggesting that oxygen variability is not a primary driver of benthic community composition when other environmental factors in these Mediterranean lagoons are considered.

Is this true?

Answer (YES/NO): YES